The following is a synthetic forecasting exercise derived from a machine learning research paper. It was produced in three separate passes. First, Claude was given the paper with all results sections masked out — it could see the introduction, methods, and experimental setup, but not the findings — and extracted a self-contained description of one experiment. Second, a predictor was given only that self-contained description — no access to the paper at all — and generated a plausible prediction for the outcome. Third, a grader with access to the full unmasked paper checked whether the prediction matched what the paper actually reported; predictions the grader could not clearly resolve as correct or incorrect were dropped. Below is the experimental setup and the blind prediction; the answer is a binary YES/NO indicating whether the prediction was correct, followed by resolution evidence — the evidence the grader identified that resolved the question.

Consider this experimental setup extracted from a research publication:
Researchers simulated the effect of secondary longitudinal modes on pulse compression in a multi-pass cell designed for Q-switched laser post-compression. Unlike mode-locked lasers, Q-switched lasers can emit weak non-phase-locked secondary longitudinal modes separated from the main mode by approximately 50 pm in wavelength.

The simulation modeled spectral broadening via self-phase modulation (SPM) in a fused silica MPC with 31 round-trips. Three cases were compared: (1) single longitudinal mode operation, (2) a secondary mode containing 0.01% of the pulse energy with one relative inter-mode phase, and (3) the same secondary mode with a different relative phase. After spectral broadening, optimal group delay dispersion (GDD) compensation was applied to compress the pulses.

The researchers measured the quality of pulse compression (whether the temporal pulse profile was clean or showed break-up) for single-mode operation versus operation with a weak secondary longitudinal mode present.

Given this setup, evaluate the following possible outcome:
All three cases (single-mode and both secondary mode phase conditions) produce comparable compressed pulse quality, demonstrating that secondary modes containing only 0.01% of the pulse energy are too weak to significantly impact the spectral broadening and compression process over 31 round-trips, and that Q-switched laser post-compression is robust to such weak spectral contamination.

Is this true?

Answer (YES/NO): NO